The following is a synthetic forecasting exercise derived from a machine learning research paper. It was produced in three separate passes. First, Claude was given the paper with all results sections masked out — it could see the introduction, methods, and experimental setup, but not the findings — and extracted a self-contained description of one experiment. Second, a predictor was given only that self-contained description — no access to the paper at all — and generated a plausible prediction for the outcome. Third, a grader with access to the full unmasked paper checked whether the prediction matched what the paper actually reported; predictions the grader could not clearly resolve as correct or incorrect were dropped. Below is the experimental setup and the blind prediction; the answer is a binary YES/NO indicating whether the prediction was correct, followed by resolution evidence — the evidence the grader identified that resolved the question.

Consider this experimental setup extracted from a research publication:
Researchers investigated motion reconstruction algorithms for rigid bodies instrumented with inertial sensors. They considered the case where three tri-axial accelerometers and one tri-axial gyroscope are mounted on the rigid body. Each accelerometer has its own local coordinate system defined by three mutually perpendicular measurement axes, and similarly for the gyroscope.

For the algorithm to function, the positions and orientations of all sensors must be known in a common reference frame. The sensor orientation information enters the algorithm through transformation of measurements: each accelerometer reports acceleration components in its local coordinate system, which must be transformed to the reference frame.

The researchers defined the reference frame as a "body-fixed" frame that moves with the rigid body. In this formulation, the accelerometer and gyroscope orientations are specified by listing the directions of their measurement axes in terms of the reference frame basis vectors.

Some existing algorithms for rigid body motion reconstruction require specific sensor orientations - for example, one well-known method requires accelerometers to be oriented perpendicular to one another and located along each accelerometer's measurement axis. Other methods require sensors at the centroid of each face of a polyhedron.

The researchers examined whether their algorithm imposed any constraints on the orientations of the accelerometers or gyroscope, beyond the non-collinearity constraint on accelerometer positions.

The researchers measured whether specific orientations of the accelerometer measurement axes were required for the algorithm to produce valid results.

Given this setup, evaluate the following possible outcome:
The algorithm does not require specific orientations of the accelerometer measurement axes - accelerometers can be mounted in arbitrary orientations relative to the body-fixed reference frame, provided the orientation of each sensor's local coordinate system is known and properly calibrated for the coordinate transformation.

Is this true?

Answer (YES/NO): YES